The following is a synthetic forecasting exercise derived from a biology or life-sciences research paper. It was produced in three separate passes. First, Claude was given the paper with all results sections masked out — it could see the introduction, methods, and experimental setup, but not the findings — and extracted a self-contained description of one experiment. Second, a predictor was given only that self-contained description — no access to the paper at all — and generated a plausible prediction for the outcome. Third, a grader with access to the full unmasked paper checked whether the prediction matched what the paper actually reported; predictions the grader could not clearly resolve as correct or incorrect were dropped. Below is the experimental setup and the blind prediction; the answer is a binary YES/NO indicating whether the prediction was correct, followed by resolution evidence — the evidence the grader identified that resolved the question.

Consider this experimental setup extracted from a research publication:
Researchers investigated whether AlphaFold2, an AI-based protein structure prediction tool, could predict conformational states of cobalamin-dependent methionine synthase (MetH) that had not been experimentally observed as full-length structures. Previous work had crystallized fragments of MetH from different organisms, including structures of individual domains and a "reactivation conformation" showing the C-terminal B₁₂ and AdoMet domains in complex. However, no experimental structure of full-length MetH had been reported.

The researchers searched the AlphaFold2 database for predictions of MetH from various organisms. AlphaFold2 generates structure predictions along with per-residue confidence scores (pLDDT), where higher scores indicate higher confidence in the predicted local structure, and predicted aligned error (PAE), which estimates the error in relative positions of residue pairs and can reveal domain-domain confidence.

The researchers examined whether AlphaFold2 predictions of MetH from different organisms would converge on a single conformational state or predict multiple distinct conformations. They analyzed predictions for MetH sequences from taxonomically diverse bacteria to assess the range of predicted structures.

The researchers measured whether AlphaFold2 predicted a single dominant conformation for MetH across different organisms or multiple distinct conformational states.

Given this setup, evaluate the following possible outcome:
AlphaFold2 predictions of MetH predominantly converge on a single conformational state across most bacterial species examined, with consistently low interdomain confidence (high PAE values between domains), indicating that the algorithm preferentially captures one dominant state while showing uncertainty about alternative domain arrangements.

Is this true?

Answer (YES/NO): NO